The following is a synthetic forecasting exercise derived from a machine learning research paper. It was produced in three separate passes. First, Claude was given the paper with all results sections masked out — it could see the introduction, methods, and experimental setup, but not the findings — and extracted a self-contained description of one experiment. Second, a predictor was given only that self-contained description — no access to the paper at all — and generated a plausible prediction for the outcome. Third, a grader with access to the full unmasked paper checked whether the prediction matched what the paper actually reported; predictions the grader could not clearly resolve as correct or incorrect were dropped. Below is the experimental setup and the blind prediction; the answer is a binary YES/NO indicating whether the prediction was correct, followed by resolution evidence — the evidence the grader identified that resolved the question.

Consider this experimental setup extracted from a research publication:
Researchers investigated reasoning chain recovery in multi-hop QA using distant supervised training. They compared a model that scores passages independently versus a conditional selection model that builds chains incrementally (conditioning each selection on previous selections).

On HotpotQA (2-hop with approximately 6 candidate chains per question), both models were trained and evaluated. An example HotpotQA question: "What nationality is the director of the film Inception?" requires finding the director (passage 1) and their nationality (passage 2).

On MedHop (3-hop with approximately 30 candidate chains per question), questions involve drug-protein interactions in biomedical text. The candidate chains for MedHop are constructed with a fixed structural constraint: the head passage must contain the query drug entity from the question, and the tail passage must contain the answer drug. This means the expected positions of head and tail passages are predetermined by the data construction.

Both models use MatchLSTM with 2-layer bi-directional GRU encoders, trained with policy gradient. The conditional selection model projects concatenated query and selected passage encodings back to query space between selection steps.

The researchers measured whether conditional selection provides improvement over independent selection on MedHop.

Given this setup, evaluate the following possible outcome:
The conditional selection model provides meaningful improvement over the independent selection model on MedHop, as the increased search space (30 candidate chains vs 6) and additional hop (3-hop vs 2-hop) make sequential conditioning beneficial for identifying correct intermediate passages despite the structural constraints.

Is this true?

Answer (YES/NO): NO